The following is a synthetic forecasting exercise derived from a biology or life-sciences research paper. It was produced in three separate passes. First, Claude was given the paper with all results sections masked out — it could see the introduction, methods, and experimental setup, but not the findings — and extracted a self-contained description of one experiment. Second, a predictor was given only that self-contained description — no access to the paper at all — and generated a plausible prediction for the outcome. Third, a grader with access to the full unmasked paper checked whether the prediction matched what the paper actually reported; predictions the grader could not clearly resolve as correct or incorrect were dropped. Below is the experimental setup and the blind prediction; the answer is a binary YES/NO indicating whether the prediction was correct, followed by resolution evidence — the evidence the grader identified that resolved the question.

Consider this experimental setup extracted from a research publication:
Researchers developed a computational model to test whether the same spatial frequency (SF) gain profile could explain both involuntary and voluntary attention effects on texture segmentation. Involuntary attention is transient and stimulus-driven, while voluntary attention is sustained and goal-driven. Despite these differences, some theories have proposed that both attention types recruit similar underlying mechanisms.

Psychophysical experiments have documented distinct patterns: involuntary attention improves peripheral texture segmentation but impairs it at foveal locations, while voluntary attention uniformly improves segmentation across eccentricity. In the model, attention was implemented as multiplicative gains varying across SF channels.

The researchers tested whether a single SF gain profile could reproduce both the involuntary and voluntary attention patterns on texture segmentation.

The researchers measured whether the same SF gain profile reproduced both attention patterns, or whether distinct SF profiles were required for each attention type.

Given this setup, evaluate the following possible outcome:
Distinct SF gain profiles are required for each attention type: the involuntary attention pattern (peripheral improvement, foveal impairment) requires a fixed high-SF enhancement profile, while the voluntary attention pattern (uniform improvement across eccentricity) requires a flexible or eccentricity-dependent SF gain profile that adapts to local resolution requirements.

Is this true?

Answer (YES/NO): NO